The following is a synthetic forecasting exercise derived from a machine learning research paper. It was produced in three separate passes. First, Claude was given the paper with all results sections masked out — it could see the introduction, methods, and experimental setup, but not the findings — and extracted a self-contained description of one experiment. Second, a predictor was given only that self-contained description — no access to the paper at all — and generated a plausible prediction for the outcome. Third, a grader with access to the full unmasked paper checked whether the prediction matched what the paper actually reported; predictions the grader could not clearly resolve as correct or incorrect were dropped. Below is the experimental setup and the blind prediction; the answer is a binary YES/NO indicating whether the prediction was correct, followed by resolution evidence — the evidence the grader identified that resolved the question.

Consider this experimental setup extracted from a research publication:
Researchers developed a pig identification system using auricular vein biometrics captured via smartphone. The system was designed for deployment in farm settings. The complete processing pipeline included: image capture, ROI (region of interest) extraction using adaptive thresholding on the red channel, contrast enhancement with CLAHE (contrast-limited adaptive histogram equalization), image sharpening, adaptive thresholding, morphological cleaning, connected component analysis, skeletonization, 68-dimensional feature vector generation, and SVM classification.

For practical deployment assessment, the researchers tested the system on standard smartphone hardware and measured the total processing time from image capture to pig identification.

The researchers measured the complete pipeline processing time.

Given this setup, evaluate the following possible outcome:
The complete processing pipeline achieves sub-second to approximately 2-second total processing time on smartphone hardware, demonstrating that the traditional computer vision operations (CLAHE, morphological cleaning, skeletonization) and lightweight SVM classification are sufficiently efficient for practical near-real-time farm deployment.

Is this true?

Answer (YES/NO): NO